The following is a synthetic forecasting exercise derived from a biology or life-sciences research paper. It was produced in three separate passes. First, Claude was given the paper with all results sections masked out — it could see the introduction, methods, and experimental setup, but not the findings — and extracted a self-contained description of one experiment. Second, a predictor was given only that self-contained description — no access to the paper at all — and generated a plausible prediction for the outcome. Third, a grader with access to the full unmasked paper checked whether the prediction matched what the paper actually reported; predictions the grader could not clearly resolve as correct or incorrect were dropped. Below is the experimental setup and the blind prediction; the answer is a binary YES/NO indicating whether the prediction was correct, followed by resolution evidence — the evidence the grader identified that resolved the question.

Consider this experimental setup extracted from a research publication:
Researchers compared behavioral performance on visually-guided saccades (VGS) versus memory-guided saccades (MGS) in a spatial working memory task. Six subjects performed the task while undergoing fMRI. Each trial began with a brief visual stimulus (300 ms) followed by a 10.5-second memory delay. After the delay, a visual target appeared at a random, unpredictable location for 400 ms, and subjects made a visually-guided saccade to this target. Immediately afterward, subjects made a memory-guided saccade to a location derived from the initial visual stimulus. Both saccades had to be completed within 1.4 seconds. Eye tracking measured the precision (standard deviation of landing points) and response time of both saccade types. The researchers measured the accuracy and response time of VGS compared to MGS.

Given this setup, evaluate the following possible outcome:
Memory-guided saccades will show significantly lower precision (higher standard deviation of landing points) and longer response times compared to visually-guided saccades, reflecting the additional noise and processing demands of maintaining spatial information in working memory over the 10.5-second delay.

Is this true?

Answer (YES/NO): NO